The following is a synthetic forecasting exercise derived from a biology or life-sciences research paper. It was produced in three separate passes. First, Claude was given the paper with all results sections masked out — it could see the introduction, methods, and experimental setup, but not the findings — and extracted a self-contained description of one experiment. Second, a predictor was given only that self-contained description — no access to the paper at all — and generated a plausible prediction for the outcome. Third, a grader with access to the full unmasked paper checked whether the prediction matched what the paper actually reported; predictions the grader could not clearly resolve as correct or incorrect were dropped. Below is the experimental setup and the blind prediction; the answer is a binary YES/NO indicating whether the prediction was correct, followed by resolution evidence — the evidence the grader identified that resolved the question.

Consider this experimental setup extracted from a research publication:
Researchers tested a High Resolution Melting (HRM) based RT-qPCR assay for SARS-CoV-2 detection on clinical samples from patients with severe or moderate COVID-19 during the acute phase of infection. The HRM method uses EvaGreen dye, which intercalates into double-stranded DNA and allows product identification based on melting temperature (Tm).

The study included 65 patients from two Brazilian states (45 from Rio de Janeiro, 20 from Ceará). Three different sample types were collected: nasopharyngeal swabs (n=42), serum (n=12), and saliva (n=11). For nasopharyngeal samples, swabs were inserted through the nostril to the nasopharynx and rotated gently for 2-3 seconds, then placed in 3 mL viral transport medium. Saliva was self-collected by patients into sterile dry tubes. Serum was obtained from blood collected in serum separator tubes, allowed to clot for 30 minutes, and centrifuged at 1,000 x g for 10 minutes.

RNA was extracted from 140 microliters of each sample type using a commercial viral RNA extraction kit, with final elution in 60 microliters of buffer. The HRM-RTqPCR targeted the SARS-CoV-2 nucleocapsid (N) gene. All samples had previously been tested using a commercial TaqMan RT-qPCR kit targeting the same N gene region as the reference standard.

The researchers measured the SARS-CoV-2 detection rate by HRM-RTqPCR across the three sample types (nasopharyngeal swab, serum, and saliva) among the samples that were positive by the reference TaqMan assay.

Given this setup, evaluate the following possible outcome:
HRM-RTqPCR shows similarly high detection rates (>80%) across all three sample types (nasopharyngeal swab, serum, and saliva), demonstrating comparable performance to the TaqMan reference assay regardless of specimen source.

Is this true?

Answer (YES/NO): NO